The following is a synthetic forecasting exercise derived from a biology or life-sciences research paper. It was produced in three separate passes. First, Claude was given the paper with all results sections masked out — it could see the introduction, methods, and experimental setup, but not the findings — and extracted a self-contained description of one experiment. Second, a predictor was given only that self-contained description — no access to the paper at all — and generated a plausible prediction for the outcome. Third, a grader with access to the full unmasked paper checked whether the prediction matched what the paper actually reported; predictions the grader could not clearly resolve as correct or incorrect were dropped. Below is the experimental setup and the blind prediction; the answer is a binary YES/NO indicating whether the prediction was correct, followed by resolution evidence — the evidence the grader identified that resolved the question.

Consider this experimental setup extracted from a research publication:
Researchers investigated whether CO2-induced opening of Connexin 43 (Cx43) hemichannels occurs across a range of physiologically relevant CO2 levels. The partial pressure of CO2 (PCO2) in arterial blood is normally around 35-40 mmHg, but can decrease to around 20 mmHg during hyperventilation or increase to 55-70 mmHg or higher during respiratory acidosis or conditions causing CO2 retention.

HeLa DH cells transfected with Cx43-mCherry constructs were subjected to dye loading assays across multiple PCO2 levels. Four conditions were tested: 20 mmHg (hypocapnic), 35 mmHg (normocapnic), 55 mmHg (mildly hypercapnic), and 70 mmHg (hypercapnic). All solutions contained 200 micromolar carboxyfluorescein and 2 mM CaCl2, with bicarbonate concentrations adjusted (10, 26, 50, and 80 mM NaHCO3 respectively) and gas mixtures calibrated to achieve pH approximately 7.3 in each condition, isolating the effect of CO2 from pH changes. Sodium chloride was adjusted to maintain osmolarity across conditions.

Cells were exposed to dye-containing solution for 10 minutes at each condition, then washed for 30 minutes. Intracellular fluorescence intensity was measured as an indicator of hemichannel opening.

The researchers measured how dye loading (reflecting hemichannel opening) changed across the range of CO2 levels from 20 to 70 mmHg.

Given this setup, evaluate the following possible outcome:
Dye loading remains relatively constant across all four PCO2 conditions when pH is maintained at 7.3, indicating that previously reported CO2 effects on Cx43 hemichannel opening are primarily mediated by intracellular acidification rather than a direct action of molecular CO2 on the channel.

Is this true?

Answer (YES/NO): NO